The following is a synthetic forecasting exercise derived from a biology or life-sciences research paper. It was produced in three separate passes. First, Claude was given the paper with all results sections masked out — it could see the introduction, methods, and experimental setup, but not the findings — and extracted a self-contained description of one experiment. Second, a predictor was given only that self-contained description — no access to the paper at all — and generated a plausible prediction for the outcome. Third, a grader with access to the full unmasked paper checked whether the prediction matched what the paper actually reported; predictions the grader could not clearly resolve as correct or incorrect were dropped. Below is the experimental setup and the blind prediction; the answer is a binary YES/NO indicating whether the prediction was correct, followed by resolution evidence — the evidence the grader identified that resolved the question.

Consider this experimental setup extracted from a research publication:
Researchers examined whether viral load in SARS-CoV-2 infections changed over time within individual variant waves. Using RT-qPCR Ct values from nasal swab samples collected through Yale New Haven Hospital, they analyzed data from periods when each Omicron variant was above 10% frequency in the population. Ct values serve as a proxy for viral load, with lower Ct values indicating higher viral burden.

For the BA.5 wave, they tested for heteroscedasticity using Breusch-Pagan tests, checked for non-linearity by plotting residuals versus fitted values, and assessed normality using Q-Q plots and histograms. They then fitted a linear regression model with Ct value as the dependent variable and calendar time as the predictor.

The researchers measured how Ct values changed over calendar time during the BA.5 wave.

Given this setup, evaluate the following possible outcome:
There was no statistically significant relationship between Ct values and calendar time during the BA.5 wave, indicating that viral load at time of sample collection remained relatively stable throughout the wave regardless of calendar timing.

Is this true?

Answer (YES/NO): NO